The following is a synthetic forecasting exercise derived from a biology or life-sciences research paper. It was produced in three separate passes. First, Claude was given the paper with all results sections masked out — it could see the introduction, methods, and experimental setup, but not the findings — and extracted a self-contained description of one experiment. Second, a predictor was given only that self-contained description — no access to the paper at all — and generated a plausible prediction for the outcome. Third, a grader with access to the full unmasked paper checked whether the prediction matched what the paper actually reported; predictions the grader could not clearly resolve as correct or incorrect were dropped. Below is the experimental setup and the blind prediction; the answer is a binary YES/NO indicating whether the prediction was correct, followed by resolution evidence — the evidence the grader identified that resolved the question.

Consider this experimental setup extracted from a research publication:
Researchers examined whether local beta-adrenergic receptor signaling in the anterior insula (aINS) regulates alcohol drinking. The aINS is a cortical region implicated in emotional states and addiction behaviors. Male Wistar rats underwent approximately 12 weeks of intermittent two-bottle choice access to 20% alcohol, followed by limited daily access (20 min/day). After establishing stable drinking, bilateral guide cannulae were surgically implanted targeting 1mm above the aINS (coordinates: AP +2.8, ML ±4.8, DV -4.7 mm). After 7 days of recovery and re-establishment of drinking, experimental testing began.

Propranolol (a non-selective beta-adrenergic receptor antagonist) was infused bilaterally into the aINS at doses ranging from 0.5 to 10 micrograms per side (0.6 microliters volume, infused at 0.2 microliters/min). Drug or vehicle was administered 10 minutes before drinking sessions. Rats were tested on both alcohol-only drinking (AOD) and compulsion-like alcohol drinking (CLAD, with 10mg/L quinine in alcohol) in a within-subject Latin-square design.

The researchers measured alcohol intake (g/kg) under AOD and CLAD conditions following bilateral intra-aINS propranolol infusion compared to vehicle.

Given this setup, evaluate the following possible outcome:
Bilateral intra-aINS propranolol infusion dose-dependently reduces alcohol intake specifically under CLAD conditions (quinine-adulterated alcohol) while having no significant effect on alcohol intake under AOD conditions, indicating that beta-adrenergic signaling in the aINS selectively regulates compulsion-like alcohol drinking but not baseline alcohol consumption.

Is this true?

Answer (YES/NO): NO